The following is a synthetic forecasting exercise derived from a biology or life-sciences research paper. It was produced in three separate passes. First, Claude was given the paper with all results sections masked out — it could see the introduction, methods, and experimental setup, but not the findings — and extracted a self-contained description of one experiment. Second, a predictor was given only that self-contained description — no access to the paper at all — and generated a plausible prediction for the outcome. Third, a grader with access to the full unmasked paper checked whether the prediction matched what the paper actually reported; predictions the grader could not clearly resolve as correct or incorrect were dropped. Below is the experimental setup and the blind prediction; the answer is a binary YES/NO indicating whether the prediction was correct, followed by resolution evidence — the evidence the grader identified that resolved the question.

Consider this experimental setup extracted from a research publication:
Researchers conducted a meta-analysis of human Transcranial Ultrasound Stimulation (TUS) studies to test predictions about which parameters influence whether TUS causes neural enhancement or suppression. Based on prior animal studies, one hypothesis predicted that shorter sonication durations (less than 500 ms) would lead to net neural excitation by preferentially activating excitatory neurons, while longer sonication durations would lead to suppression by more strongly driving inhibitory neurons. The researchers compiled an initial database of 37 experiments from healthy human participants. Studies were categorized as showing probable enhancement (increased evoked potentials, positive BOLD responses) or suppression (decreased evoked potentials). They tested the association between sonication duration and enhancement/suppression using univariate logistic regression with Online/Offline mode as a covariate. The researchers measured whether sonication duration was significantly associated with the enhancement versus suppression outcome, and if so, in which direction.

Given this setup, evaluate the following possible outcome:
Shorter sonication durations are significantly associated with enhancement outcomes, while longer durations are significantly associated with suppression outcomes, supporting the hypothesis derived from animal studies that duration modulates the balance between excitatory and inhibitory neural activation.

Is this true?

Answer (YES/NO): YES